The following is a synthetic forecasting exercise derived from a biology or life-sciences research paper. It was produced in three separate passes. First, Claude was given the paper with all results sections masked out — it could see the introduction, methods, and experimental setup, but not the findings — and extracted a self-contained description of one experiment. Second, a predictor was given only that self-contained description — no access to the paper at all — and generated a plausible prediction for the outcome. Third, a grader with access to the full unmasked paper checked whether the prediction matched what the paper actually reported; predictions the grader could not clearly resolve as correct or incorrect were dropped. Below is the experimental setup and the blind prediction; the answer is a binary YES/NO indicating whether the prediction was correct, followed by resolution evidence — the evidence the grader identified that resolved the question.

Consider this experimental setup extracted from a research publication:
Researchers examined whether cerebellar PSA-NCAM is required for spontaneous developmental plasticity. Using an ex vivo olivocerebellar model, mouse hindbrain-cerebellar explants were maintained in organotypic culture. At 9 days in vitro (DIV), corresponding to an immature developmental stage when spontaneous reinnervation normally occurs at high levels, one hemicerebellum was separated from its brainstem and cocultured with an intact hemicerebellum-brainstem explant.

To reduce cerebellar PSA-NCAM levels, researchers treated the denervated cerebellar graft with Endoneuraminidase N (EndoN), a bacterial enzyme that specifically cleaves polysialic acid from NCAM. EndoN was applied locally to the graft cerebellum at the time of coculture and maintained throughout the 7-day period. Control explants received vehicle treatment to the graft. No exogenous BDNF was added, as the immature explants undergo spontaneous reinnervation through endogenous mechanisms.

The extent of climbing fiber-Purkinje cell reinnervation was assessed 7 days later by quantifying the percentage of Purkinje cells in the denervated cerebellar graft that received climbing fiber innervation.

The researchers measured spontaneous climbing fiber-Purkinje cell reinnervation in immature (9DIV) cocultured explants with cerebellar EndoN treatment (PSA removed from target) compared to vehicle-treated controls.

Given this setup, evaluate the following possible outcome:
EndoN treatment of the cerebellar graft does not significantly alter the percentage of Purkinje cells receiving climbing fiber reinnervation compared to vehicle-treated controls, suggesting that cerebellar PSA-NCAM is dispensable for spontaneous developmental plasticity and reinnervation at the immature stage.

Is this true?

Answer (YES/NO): NO